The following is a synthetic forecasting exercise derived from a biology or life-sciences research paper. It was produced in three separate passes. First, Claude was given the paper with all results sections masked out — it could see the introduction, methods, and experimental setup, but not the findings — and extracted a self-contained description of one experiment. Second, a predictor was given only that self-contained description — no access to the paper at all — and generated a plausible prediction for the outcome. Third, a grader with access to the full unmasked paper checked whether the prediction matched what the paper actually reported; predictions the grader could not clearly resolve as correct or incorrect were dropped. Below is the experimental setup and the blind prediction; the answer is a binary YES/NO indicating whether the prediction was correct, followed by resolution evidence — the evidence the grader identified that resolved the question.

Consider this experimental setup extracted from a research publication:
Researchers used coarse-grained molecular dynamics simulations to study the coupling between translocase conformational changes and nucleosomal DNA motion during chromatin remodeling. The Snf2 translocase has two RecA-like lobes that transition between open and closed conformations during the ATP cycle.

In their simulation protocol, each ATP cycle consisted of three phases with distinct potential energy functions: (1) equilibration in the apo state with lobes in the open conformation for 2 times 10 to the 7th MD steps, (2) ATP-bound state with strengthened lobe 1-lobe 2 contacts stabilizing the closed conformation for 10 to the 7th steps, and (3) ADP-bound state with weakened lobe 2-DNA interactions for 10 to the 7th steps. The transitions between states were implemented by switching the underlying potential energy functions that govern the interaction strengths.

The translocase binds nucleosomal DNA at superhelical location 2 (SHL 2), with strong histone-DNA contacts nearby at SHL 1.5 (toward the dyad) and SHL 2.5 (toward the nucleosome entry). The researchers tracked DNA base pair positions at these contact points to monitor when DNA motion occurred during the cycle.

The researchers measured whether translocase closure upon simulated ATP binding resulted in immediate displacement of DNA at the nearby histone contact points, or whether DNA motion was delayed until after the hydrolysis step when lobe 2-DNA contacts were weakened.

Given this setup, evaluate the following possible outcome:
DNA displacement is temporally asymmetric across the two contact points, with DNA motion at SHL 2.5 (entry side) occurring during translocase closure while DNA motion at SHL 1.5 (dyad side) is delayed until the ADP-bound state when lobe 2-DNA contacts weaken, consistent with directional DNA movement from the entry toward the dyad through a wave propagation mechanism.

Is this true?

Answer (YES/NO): NO